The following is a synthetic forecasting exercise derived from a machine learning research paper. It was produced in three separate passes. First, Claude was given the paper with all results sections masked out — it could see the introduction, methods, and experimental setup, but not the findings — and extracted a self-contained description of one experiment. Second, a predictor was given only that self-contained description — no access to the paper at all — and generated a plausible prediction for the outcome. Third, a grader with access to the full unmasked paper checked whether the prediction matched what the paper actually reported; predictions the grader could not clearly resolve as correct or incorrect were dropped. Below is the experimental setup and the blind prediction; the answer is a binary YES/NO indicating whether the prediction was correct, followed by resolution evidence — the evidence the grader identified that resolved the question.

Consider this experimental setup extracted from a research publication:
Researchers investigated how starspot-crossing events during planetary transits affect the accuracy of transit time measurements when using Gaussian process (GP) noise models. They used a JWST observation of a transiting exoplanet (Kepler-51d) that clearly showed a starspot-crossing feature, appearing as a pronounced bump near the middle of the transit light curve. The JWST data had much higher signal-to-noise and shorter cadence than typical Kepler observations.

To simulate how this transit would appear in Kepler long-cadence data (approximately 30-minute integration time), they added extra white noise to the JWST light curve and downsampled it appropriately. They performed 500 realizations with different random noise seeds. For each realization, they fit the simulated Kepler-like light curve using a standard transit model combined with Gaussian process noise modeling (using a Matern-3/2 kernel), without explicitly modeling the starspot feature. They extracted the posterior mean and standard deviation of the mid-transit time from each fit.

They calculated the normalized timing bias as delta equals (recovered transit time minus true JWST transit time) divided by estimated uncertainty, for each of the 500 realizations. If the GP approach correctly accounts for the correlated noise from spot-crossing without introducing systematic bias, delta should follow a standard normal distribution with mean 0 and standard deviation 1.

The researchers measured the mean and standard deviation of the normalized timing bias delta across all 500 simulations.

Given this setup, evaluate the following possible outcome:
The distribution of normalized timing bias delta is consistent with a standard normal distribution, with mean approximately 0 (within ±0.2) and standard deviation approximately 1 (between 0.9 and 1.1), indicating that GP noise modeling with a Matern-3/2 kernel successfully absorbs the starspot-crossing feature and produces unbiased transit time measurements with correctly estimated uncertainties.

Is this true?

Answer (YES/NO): NO